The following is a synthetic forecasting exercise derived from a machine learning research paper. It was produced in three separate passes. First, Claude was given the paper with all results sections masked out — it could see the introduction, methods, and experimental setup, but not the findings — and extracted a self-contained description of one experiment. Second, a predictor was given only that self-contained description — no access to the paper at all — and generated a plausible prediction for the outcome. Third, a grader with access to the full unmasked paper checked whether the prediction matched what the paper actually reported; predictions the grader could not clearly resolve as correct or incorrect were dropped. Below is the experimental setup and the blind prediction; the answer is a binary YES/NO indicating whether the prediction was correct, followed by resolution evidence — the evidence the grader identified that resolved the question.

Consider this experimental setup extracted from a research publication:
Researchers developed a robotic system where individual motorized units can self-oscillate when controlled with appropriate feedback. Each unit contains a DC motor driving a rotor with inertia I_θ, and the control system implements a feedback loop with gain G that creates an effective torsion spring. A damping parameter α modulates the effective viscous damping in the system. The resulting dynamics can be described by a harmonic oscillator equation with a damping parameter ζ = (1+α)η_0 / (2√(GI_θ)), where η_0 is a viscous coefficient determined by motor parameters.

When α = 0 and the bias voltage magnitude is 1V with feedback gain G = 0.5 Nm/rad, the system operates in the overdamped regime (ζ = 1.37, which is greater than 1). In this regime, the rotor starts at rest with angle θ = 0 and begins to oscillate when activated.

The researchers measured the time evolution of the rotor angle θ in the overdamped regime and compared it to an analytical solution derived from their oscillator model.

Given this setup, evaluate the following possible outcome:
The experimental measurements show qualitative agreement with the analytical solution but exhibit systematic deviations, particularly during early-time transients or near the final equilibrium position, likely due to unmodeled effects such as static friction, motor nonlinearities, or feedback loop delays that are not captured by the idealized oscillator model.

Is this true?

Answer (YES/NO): NO